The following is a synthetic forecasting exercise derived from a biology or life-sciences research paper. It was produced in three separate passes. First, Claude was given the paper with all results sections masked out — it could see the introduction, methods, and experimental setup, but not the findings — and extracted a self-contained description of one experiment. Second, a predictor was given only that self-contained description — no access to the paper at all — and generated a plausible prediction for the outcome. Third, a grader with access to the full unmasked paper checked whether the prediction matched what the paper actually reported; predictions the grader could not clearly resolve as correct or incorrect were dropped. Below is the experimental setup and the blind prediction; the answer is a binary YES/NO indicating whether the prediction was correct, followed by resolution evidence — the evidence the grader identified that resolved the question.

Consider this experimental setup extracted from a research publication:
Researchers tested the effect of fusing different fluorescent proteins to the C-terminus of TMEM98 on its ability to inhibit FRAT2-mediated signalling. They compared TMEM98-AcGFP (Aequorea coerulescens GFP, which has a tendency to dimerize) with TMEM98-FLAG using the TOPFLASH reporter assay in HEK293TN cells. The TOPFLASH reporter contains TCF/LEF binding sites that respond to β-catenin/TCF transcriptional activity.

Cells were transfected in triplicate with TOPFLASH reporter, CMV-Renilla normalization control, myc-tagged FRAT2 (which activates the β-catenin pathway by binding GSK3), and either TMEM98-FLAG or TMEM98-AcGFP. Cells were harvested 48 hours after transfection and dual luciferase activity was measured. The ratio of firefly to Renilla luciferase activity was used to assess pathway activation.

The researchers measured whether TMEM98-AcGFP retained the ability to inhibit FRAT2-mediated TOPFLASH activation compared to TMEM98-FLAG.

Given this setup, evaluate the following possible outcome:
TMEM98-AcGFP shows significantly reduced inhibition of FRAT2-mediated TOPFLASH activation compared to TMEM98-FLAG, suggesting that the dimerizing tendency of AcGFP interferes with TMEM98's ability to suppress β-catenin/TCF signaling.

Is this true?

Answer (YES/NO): YES